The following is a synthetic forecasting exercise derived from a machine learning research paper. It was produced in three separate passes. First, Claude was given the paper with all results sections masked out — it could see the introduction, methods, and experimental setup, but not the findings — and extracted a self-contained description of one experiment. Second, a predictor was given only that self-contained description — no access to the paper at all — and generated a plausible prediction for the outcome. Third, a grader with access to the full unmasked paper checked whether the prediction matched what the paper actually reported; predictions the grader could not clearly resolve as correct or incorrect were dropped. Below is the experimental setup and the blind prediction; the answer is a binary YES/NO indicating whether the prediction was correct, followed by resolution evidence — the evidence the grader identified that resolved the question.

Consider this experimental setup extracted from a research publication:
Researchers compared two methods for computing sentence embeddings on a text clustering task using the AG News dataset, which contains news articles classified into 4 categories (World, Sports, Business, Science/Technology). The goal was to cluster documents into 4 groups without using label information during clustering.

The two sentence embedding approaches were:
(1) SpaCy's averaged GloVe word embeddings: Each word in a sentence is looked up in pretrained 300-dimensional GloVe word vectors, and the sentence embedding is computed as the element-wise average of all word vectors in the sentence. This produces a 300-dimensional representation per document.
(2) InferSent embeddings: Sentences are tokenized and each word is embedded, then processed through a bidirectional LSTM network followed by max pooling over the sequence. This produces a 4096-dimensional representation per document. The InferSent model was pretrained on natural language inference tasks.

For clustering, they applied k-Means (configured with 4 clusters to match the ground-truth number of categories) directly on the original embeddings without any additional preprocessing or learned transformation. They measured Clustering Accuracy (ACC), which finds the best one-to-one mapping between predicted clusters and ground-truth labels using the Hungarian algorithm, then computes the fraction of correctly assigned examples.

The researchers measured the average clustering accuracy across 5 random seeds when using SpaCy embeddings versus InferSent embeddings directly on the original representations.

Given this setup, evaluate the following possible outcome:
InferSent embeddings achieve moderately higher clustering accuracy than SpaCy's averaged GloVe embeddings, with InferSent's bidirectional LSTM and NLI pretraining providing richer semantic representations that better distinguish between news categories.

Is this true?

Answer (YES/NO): NO